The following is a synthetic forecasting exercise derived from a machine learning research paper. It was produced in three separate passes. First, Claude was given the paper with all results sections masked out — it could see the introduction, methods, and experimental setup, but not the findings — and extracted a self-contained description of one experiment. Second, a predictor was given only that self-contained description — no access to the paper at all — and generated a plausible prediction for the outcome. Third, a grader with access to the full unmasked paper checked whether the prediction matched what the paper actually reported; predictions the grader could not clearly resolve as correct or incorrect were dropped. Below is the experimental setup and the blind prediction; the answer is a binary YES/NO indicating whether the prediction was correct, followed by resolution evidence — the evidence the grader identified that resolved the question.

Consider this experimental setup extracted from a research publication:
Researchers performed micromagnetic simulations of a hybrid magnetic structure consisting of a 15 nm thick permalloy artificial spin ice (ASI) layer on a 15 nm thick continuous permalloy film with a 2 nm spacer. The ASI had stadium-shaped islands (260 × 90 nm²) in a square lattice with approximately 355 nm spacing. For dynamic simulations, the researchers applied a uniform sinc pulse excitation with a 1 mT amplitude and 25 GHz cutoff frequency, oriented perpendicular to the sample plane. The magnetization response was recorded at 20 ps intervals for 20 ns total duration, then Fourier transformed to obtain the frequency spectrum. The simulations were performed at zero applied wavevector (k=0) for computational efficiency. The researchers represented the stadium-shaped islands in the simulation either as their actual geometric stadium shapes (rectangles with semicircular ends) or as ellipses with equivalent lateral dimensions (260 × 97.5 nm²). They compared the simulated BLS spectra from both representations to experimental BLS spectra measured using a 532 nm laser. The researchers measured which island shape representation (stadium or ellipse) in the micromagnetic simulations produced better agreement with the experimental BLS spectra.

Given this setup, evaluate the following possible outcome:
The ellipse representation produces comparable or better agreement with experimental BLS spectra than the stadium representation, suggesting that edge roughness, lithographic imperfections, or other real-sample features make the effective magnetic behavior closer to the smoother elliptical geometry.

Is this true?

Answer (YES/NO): YES